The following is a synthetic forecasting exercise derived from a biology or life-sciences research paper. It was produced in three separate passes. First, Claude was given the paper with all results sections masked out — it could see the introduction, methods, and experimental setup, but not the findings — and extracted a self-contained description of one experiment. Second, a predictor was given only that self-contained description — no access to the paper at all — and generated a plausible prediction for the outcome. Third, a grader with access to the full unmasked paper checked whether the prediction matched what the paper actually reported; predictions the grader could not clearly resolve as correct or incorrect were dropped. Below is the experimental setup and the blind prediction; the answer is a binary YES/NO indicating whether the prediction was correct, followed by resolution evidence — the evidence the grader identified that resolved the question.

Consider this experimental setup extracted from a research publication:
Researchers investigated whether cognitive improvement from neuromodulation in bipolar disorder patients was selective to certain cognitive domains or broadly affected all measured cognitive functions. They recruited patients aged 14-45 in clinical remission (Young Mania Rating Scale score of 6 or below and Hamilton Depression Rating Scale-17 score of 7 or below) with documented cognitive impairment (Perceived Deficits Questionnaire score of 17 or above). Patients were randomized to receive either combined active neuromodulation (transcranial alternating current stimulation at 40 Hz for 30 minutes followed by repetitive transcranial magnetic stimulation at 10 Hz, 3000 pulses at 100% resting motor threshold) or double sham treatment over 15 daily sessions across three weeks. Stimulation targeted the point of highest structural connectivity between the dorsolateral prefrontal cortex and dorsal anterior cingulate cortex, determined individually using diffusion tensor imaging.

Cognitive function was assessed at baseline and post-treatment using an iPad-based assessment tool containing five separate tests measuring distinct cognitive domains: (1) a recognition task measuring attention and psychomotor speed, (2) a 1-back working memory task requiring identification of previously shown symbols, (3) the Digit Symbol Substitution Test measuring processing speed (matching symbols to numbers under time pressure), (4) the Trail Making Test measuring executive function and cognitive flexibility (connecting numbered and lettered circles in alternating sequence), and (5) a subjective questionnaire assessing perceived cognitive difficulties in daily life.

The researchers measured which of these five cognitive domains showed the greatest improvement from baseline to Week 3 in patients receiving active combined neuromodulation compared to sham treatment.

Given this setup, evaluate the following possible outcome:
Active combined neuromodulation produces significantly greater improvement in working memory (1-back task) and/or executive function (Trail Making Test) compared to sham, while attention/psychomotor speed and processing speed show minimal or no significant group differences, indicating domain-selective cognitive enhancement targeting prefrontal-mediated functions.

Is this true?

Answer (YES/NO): NO